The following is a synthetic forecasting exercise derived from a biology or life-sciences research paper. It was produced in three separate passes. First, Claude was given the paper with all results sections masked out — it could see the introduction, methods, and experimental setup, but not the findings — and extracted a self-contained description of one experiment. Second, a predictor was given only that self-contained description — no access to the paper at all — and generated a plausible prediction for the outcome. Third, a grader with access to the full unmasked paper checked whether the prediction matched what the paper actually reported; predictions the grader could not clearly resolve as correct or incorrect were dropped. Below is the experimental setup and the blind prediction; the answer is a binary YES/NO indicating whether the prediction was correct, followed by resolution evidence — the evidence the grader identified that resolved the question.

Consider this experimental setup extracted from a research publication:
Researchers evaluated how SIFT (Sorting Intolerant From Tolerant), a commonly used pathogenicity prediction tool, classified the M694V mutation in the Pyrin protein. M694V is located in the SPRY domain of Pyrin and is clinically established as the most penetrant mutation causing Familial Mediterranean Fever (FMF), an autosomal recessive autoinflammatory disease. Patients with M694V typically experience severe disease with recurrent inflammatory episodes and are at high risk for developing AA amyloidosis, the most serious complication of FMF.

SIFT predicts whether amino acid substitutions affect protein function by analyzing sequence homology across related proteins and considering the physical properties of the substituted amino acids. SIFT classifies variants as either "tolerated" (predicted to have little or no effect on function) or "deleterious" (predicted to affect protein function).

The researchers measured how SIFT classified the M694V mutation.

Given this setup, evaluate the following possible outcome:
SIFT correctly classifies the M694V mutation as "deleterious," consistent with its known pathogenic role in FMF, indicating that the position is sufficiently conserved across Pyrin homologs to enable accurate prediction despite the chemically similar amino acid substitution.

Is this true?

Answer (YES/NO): NO